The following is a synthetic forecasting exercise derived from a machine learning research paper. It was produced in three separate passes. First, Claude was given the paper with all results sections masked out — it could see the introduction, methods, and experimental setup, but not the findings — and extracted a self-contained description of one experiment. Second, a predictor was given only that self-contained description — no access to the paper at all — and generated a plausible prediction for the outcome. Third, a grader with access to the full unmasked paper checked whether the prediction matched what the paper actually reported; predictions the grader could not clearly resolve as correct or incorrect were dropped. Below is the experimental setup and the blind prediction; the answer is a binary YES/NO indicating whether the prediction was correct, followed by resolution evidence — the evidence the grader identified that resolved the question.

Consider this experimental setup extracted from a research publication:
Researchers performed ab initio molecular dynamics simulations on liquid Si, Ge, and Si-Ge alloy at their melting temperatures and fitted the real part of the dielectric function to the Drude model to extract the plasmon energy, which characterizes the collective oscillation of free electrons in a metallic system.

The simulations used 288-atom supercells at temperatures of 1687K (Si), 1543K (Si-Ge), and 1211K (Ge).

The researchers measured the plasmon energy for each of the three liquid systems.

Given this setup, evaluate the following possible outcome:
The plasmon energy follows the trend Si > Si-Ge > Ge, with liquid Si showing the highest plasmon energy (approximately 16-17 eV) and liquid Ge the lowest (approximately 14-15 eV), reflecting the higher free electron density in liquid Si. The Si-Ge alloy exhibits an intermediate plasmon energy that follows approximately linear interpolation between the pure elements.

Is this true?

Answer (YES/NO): NO